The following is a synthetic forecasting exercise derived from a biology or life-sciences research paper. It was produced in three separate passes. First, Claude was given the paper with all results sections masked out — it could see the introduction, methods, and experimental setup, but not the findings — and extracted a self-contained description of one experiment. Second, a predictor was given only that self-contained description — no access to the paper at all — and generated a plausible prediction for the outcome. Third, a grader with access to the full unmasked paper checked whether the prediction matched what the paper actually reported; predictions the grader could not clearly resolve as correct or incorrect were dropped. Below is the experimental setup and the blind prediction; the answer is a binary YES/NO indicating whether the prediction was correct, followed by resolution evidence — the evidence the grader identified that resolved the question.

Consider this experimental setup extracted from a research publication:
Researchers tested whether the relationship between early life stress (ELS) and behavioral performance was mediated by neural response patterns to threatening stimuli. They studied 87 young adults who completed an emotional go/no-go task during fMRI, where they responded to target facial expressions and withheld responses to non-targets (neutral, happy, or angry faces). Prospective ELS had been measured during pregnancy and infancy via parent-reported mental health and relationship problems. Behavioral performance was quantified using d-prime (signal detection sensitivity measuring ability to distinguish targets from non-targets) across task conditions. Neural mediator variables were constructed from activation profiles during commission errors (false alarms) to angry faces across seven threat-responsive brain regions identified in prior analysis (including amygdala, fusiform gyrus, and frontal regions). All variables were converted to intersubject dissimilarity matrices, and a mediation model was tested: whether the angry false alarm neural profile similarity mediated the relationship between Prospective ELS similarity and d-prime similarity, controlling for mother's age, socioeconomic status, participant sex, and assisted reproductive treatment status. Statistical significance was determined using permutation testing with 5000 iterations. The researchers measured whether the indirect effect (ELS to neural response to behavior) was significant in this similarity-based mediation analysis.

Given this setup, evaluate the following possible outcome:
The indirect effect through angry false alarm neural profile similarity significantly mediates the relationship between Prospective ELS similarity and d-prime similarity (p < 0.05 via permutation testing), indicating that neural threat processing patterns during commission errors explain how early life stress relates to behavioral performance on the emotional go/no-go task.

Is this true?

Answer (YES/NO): YES